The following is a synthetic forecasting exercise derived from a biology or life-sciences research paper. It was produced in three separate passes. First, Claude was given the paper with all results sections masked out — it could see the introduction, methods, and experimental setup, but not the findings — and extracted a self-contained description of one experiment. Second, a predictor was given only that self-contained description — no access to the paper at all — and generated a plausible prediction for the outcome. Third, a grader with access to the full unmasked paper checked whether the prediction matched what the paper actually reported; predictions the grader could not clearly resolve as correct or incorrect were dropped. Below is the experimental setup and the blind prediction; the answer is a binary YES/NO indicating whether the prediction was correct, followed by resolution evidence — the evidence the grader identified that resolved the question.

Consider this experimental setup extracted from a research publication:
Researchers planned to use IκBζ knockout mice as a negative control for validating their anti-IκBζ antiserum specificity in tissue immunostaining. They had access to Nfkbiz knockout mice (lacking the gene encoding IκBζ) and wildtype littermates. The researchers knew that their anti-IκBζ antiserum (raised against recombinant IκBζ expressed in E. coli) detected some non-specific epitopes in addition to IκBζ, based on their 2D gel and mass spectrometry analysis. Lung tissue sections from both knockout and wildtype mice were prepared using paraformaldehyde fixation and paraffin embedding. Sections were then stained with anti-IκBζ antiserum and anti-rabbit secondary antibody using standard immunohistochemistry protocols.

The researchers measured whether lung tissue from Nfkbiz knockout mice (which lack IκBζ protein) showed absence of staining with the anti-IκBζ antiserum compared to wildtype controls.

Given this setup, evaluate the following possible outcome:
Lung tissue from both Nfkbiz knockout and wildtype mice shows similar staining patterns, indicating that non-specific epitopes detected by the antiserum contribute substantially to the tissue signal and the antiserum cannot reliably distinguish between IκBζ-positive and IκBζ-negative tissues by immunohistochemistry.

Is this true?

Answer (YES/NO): YES